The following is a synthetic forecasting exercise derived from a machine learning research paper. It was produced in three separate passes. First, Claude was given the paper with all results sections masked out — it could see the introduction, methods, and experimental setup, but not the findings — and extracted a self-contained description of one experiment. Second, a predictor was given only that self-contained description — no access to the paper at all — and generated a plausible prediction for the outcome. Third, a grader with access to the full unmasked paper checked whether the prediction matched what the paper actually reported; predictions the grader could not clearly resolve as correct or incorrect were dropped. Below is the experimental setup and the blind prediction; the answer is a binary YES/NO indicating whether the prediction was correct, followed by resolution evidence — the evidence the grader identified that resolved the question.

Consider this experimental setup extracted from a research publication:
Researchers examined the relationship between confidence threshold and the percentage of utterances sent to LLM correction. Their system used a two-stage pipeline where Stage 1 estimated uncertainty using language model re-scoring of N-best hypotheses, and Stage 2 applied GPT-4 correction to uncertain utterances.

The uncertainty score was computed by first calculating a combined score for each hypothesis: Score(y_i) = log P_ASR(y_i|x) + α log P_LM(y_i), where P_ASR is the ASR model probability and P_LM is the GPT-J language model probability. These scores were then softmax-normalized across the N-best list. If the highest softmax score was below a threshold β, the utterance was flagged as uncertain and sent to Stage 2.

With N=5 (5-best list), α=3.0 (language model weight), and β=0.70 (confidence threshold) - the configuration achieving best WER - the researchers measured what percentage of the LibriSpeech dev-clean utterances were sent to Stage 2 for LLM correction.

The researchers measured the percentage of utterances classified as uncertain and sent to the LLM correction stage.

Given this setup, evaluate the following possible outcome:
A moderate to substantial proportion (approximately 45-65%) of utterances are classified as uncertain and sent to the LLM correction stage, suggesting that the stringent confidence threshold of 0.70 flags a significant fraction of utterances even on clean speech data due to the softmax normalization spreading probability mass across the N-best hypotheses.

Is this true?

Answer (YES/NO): NO